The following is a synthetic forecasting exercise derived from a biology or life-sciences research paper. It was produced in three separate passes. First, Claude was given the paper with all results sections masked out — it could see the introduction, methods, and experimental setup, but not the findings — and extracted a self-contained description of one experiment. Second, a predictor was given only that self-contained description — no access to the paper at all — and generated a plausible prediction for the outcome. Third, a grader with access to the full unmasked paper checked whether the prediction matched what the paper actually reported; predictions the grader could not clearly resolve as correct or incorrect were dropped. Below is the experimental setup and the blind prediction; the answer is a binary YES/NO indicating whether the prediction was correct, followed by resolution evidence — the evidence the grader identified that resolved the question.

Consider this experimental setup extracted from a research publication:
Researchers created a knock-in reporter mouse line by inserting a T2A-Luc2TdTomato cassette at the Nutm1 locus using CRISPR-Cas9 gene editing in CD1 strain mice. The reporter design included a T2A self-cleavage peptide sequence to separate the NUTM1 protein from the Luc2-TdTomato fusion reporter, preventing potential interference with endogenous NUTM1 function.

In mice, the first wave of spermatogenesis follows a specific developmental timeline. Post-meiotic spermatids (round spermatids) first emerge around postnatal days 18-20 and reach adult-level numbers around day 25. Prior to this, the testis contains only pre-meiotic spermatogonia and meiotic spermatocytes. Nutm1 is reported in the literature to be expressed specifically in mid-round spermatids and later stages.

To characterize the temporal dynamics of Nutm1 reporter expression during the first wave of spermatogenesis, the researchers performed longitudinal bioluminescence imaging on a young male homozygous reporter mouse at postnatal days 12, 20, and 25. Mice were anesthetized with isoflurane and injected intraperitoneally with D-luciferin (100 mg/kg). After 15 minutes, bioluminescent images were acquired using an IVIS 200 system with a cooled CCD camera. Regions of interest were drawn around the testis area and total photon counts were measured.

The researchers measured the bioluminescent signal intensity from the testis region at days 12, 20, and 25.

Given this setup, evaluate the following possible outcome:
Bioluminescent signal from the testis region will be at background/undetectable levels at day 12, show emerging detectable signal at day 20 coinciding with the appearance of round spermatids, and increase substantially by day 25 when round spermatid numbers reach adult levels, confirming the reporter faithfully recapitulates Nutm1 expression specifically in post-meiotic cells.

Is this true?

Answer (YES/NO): NO